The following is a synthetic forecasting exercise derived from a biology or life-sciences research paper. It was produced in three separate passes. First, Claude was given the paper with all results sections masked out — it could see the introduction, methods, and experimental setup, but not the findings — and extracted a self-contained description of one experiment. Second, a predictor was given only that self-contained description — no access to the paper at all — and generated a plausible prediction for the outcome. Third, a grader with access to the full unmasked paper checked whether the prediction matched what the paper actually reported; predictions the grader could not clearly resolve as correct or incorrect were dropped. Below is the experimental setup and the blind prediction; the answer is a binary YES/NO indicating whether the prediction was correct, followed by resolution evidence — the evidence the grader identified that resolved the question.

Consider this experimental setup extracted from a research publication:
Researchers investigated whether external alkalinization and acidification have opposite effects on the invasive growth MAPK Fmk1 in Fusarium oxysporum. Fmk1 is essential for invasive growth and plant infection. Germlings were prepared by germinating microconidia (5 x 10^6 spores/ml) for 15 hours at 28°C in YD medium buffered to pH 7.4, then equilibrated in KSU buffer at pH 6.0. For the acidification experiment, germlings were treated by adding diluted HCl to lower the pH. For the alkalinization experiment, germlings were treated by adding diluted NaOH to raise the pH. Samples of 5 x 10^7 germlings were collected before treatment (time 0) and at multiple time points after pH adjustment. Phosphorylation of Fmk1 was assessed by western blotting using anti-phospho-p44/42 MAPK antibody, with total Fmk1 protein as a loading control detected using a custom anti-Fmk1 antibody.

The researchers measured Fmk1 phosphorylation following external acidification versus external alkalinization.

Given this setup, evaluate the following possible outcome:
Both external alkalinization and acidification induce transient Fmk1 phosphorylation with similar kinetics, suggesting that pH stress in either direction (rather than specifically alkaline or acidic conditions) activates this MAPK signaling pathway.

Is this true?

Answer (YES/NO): NO